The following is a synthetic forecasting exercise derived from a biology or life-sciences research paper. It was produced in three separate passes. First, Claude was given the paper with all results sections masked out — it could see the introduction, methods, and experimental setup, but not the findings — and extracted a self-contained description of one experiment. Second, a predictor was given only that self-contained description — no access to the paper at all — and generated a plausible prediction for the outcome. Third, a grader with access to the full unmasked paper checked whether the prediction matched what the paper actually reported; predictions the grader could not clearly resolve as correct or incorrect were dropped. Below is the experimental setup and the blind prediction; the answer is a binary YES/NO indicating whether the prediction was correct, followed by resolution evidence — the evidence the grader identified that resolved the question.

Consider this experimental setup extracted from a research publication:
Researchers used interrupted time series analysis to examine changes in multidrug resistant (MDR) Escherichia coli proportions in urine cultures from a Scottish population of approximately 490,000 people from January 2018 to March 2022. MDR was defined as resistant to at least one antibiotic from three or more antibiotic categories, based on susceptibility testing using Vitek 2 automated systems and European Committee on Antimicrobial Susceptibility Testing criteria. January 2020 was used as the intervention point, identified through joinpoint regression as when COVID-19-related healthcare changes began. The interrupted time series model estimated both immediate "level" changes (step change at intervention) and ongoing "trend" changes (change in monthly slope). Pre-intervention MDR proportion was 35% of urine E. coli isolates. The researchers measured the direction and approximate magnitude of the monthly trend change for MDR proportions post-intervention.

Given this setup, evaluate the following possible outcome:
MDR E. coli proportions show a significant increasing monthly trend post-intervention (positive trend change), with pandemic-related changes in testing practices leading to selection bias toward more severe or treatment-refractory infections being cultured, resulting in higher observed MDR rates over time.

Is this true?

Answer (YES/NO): NO